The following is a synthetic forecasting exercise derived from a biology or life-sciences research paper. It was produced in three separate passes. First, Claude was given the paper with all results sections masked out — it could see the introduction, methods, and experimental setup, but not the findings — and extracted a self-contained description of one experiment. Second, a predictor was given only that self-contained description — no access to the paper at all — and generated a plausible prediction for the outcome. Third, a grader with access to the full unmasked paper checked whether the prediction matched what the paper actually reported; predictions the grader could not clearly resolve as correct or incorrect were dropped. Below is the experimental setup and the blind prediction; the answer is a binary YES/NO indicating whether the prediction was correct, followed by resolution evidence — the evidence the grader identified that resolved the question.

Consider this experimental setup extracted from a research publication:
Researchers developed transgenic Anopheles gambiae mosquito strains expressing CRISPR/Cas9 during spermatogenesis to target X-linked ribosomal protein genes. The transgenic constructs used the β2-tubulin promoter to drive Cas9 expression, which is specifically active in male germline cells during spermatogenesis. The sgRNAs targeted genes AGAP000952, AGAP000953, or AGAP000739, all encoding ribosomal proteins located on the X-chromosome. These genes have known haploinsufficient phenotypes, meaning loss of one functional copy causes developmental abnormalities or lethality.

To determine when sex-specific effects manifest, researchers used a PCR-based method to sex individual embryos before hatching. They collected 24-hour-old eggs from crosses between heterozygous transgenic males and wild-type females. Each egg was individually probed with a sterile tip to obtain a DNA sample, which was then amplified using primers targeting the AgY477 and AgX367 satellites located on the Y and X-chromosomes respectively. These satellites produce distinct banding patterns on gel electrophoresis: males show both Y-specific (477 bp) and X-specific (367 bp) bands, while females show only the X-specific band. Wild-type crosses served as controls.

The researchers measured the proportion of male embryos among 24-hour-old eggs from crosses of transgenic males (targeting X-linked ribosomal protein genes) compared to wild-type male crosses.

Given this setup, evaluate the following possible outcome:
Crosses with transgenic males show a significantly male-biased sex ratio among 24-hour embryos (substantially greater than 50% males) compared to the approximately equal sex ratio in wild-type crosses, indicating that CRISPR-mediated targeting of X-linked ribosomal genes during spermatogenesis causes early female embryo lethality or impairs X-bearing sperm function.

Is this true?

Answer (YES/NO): YES